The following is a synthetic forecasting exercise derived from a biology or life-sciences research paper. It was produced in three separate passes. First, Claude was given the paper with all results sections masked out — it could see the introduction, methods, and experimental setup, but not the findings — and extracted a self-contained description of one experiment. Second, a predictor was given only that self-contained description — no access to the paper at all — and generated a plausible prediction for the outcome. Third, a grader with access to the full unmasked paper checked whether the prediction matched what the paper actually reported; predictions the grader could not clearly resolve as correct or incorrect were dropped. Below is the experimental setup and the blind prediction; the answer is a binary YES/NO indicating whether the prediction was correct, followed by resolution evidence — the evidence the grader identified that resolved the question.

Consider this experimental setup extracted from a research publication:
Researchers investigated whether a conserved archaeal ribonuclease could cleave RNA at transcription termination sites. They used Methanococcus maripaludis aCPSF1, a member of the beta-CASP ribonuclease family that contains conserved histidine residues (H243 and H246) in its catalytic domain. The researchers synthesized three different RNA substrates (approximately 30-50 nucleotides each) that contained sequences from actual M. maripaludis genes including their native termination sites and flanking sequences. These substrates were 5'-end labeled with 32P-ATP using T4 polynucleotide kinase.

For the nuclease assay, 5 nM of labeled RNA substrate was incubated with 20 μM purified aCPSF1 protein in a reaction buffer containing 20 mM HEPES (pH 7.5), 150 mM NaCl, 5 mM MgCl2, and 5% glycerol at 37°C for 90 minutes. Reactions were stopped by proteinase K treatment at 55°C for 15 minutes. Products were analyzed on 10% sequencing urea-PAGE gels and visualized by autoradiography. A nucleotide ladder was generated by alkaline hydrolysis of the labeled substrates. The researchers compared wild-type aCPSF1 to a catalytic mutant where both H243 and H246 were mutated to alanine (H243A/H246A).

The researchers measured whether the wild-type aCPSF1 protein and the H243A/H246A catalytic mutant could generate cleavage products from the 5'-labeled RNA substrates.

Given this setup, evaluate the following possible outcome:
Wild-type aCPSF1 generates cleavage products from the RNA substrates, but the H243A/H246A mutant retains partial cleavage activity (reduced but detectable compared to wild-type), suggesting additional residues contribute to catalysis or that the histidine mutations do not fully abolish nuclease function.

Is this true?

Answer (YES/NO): NO